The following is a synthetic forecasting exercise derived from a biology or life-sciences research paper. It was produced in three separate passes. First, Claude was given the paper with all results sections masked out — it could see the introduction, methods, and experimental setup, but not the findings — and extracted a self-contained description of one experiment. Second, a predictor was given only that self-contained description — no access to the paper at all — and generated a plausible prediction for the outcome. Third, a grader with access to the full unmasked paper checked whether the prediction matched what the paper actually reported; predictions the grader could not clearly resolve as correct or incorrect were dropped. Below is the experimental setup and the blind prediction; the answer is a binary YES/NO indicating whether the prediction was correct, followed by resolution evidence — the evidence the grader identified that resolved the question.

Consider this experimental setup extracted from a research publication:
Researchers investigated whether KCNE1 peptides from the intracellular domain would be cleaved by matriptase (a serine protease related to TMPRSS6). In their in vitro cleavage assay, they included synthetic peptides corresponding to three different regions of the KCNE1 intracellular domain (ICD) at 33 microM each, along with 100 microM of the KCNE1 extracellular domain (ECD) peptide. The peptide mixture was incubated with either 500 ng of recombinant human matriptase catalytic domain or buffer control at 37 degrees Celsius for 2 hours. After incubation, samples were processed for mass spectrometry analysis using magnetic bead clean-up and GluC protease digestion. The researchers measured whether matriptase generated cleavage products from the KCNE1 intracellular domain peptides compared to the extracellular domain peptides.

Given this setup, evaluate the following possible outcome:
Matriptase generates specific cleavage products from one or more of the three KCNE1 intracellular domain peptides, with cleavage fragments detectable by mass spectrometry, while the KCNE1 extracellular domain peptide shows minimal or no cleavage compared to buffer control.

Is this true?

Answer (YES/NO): NO